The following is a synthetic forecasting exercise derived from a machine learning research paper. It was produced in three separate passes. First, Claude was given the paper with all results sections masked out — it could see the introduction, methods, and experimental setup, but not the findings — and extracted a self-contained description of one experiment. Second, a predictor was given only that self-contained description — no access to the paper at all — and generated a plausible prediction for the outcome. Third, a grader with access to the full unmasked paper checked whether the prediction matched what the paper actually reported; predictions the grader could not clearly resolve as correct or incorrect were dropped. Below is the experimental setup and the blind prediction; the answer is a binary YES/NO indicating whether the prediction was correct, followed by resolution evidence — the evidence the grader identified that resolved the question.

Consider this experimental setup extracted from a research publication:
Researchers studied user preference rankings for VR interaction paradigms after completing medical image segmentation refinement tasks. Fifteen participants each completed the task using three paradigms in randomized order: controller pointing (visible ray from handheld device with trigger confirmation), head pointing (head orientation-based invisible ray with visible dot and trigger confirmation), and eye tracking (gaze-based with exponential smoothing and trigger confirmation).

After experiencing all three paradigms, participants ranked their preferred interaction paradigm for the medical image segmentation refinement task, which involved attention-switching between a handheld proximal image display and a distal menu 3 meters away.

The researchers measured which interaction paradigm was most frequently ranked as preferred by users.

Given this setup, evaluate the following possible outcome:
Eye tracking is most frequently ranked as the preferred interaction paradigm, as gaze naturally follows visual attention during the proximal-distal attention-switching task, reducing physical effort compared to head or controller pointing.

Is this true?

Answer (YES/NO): NO